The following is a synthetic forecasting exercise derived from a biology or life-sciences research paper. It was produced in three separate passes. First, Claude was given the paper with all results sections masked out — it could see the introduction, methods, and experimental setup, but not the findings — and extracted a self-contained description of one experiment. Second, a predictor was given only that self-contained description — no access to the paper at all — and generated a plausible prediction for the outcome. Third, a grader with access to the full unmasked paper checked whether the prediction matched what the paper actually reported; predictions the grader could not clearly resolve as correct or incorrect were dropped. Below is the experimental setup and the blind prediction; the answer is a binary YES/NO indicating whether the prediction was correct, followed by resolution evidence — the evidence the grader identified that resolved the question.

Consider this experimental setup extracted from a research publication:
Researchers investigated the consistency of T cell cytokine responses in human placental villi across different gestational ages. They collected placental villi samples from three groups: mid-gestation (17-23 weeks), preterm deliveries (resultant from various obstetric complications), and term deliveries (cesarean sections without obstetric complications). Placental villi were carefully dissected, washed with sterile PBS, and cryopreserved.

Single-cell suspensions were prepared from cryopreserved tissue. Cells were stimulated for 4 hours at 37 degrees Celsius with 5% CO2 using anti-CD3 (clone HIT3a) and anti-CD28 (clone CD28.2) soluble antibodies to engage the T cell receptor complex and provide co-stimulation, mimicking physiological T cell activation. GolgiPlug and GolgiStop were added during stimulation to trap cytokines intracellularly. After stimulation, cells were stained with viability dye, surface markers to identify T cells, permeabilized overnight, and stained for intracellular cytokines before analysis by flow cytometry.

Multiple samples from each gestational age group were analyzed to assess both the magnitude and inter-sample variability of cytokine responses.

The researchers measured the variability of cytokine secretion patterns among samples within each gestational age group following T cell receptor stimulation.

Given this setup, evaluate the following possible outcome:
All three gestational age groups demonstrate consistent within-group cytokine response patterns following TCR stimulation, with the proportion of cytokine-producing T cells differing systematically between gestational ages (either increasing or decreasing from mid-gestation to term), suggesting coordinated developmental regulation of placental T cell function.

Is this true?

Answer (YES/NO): NO